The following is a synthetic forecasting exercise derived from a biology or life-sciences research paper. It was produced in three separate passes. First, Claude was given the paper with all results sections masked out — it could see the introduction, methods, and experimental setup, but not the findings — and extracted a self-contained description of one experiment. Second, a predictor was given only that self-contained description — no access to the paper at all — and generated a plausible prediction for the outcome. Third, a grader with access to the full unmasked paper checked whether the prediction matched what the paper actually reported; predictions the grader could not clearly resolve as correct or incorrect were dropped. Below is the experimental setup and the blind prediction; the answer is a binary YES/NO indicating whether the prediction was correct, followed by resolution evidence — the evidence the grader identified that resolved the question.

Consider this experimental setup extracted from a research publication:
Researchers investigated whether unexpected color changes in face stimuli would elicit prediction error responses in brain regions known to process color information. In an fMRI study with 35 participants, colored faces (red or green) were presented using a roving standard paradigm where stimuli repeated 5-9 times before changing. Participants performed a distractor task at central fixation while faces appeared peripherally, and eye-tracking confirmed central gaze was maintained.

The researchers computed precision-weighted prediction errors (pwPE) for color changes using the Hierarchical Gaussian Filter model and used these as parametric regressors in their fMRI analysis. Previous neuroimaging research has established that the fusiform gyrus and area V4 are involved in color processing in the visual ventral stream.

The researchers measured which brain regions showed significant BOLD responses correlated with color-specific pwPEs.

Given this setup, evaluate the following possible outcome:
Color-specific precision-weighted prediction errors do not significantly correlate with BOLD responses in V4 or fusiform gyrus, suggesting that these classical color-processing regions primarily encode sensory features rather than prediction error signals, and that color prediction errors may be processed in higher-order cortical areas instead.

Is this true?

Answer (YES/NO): NO